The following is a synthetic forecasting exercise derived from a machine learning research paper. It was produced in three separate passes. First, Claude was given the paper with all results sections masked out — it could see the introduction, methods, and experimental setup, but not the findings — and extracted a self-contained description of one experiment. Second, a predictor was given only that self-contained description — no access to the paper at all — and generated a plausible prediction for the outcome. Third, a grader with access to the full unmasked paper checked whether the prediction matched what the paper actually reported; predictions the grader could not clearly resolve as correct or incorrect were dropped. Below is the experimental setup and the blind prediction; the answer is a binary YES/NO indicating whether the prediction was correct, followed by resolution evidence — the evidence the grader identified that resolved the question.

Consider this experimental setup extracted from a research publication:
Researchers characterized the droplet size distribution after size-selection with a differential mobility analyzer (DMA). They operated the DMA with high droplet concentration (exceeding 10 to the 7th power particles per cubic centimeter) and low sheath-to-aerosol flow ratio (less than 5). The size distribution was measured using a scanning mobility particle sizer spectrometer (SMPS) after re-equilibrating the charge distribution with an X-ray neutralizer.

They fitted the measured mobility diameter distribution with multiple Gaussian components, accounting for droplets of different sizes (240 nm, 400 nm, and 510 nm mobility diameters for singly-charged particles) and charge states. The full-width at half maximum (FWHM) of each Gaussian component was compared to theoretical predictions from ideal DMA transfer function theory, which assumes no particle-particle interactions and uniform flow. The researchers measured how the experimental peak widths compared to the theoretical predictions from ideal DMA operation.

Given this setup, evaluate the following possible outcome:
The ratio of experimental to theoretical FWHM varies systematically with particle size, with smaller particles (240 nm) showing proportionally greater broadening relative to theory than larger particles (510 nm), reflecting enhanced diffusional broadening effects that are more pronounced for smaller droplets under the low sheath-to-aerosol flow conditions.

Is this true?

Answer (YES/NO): NO